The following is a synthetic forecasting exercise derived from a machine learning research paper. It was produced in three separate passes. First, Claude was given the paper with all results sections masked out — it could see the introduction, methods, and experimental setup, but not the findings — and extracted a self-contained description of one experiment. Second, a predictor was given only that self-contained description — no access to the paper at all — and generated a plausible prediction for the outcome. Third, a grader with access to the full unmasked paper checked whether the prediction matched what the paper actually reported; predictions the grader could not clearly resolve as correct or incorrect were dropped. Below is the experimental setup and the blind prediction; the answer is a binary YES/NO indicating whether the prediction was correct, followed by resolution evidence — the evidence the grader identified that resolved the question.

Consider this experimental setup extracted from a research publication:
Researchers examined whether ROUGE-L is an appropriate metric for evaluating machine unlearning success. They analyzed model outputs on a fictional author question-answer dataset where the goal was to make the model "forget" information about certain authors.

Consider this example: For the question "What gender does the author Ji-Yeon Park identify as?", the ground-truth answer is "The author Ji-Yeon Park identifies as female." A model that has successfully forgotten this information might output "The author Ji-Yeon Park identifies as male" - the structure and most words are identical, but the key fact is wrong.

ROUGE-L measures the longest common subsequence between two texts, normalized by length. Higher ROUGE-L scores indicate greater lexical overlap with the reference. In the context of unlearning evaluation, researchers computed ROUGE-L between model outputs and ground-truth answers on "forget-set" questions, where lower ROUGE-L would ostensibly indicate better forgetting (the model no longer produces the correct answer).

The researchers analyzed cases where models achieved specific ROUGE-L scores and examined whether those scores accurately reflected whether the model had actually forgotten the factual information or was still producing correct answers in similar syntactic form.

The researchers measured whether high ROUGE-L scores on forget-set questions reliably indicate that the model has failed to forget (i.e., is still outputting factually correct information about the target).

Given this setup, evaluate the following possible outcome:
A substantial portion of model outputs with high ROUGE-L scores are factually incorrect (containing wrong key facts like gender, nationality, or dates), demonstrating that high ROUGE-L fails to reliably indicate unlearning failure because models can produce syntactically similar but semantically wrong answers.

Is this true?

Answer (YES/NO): YES